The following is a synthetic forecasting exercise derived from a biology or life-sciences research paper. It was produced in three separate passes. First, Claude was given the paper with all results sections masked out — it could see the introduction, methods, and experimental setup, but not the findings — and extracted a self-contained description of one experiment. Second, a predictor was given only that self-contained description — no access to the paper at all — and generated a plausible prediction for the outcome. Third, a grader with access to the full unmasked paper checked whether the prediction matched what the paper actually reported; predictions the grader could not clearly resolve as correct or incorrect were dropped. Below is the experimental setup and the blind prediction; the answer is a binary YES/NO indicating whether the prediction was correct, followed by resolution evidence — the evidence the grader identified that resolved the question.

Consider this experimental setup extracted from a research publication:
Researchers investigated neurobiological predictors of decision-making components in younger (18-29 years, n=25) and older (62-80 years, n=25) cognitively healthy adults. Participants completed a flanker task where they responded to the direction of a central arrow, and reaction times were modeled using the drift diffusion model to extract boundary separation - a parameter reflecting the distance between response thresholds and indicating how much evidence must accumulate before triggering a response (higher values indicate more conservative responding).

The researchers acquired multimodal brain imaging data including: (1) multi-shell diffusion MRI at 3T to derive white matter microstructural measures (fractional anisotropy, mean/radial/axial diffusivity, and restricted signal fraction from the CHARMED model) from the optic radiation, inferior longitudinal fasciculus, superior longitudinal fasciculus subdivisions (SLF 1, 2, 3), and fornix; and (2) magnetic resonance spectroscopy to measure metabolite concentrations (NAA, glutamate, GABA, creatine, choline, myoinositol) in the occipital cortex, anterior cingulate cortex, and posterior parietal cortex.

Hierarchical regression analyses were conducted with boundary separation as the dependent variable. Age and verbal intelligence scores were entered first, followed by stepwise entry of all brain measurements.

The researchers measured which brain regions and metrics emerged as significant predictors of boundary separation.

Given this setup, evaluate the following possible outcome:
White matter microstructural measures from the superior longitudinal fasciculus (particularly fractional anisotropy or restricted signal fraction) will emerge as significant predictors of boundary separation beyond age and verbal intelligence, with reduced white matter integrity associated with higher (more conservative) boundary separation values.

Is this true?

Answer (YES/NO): NO